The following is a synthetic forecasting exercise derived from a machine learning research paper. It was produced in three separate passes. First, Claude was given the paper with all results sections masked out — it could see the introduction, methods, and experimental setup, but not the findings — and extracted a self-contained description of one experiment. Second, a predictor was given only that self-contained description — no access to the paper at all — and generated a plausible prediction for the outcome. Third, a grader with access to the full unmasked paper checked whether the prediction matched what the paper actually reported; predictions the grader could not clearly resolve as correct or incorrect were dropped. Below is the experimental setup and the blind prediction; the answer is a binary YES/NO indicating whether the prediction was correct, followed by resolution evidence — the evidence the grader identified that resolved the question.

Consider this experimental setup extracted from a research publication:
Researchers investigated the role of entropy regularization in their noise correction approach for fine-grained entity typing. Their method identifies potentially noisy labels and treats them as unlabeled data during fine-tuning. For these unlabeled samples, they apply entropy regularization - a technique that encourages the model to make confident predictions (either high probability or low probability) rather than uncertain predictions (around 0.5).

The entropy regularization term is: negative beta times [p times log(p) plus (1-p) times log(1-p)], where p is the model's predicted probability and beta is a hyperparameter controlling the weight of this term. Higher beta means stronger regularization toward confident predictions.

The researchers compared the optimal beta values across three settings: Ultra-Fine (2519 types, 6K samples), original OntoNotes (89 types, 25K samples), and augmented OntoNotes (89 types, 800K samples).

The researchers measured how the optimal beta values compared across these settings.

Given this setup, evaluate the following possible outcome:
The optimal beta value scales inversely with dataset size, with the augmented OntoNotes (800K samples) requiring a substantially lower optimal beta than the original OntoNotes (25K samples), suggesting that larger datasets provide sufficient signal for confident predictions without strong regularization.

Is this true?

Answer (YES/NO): NO